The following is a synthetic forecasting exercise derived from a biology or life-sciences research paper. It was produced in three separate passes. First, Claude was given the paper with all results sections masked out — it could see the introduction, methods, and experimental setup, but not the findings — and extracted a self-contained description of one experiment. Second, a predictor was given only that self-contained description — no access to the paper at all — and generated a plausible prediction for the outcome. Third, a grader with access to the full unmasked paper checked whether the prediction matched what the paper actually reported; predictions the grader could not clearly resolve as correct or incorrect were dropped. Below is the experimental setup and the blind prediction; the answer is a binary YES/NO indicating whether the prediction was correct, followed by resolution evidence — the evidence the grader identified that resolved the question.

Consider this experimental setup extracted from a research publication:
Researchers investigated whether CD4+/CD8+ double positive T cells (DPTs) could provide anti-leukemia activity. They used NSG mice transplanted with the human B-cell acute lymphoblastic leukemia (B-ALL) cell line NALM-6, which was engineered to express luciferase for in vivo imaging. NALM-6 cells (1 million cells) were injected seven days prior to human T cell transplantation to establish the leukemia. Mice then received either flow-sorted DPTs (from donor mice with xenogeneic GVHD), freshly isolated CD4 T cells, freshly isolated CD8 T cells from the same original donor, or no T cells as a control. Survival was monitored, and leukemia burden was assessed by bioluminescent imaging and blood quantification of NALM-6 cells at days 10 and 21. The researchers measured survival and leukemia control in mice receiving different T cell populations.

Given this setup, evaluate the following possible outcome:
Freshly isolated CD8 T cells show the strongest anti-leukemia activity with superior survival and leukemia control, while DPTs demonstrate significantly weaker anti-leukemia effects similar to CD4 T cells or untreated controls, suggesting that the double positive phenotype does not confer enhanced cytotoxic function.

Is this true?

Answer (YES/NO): NO